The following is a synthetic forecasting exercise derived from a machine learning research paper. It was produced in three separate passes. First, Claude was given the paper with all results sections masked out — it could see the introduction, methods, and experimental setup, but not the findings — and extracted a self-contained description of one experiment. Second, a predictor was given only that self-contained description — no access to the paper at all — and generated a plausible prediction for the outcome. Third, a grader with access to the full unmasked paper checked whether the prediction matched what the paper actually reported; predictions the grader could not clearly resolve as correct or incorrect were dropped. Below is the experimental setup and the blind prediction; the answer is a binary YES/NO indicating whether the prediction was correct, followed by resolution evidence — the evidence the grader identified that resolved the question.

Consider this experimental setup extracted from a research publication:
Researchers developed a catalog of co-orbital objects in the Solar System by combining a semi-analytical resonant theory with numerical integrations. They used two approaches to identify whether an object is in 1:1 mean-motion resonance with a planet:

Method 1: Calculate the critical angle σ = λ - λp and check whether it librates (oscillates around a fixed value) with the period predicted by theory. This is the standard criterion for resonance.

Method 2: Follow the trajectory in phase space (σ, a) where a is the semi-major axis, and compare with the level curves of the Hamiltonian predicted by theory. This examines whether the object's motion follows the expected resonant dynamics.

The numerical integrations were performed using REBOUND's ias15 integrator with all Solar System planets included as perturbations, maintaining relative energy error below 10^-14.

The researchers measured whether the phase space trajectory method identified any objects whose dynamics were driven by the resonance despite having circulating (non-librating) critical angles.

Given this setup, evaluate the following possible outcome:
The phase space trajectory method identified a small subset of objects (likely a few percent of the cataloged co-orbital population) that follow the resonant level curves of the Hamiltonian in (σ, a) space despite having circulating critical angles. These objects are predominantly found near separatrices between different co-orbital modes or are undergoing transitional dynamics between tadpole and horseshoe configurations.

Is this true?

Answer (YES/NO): NO